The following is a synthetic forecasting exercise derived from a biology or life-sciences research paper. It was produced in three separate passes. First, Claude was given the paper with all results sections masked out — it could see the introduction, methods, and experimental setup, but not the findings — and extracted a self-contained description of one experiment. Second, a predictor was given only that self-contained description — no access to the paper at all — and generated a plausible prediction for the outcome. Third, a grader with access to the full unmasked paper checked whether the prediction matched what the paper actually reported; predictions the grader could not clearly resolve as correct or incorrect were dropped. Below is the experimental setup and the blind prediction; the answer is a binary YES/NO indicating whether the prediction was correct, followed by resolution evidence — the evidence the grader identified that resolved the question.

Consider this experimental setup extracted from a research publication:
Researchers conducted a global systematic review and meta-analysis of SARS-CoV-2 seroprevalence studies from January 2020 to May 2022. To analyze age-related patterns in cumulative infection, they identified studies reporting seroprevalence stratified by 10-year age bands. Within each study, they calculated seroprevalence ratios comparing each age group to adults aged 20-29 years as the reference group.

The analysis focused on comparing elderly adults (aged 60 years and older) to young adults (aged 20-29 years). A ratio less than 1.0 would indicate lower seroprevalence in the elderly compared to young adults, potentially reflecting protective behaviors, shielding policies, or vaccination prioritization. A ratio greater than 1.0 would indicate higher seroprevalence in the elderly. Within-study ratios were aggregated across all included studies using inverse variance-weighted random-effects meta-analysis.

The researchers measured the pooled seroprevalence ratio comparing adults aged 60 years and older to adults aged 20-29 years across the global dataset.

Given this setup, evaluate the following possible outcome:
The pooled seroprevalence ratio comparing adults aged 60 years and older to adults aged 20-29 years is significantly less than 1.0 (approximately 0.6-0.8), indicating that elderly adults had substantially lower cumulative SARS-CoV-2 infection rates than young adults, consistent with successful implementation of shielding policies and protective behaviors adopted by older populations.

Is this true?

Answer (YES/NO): NO